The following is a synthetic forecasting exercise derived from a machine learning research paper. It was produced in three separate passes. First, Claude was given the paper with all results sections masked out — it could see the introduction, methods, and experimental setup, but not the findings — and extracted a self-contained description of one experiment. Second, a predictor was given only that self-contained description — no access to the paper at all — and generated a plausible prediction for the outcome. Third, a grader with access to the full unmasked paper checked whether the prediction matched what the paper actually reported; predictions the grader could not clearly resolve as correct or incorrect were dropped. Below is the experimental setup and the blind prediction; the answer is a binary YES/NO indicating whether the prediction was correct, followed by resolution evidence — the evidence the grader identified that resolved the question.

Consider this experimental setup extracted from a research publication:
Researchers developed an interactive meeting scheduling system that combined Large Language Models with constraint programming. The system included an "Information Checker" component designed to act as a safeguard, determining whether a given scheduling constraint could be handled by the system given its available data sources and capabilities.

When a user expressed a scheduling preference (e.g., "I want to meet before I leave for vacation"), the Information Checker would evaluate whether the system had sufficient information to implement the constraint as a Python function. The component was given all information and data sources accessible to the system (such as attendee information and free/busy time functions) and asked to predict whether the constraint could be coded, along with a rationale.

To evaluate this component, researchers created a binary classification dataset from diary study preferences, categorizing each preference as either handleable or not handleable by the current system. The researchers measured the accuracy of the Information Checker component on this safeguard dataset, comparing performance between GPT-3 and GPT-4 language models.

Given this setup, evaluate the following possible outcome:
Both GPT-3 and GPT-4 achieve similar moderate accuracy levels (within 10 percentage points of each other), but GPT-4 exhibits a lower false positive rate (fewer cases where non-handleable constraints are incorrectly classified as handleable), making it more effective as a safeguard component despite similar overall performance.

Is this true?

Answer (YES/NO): NO